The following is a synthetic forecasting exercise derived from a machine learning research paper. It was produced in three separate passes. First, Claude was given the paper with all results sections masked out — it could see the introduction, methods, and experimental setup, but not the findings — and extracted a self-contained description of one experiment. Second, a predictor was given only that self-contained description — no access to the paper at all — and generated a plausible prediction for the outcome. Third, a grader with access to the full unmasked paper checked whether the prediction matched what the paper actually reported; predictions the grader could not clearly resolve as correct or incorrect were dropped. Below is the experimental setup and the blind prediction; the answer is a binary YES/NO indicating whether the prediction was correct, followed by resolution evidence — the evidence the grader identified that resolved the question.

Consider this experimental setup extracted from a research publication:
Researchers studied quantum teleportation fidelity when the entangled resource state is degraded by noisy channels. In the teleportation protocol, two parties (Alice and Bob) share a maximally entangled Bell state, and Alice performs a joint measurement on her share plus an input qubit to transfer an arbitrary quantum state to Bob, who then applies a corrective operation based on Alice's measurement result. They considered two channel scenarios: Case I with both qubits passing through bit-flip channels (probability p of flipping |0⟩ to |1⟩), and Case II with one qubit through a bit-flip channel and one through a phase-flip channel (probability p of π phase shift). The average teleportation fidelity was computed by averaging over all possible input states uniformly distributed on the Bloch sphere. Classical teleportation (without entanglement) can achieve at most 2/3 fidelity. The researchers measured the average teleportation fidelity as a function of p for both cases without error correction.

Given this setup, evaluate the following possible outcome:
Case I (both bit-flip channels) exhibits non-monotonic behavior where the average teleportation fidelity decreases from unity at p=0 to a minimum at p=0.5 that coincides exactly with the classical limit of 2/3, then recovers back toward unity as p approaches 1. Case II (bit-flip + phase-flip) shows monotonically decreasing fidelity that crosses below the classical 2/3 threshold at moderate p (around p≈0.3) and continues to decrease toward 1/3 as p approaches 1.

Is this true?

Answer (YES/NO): YES